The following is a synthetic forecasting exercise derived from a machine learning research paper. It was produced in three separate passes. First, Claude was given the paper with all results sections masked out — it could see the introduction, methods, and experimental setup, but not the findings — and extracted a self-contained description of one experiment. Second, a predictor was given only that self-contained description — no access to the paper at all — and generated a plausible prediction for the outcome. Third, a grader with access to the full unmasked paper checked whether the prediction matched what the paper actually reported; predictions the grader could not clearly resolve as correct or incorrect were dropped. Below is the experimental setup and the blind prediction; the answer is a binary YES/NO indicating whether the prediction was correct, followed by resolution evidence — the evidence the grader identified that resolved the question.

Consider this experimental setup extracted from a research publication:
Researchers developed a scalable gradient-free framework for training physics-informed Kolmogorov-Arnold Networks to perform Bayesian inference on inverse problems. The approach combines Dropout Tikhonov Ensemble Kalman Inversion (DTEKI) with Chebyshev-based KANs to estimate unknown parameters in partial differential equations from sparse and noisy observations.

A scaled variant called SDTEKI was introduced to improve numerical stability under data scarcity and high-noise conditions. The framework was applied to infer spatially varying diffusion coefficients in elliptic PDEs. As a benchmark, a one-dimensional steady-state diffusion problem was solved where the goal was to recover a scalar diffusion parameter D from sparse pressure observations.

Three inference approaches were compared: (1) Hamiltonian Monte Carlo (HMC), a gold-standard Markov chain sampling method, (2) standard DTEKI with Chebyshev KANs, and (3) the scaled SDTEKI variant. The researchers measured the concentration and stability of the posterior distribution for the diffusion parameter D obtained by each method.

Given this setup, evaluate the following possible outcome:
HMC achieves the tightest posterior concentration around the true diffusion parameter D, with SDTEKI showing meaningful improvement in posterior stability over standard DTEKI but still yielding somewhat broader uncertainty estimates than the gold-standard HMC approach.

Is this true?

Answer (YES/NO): NO